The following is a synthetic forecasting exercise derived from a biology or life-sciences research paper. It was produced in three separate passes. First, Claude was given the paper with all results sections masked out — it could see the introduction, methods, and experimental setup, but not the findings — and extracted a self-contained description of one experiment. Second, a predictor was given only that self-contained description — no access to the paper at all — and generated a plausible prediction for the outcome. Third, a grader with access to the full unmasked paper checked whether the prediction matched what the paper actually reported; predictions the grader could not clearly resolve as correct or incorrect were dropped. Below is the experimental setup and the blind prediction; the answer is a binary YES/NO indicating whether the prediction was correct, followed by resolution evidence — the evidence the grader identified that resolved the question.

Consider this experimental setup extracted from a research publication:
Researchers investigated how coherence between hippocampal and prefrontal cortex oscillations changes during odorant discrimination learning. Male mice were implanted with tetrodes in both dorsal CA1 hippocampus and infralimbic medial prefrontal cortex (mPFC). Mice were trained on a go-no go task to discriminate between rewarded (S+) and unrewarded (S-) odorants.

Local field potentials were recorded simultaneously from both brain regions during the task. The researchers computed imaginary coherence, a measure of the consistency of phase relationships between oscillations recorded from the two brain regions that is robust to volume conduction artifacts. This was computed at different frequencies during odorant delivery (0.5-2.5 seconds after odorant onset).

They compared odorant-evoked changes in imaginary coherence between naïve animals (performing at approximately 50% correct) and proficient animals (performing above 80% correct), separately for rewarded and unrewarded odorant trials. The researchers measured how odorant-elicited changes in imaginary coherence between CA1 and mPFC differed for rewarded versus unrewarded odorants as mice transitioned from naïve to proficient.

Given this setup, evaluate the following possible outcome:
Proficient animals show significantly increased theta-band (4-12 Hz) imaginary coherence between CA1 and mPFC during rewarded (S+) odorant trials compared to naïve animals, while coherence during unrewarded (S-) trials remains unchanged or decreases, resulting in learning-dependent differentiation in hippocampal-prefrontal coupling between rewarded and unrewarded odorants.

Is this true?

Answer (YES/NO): NO